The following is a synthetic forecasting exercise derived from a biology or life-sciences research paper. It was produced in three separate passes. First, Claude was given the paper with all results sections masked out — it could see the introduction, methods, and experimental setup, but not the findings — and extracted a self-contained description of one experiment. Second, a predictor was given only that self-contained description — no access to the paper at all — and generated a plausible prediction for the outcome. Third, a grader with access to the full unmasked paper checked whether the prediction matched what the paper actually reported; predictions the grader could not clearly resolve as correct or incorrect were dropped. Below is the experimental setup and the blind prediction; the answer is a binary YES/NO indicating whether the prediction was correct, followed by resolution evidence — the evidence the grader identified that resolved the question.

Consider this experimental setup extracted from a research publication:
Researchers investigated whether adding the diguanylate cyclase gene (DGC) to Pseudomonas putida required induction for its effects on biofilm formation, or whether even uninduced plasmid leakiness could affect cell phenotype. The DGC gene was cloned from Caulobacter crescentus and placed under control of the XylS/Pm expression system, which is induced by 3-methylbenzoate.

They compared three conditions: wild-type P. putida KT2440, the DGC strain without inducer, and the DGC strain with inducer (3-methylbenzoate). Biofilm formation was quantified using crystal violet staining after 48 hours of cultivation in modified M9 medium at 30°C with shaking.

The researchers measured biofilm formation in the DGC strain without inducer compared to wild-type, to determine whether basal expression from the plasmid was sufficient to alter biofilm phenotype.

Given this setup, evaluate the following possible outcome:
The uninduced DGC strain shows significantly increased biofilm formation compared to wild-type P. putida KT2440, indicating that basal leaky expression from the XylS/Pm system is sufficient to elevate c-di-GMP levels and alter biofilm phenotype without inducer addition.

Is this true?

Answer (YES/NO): YES